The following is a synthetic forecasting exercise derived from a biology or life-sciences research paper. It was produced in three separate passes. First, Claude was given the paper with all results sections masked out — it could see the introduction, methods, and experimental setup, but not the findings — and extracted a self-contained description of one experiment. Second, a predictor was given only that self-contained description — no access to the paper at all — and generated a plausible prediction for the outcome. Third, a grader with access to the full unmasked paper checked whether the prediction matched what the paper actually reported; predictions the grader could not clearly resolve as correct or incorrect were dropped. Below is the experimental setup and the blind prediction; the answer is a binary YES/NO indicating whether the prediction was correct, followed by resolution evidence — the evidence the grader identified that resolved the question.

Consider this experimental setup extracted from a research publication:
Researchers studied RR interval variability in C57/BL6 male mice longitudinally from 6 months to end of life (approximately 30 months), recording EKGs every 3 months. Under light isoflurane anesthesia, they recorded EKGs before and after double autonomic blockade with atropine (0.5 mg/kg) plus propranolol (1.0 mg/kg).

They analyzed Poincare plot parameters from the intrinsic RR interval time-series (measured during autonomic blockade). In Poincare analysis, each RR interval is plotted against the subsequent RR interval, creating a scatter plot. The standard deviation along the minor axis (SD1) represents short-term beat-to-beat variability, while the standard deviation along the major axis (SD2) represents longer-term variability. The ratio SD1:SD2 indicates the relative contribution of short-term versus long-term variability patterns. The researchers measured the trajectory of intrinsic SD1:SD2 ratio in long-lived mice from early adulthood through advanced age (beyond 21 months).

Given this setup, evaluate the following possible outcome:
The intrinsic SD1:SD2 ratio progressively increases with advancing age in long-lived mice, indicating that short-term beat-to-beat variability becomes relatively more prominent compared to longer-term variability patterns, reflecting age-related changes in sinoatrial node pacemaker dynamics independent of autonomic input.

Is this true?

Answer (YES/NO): NO